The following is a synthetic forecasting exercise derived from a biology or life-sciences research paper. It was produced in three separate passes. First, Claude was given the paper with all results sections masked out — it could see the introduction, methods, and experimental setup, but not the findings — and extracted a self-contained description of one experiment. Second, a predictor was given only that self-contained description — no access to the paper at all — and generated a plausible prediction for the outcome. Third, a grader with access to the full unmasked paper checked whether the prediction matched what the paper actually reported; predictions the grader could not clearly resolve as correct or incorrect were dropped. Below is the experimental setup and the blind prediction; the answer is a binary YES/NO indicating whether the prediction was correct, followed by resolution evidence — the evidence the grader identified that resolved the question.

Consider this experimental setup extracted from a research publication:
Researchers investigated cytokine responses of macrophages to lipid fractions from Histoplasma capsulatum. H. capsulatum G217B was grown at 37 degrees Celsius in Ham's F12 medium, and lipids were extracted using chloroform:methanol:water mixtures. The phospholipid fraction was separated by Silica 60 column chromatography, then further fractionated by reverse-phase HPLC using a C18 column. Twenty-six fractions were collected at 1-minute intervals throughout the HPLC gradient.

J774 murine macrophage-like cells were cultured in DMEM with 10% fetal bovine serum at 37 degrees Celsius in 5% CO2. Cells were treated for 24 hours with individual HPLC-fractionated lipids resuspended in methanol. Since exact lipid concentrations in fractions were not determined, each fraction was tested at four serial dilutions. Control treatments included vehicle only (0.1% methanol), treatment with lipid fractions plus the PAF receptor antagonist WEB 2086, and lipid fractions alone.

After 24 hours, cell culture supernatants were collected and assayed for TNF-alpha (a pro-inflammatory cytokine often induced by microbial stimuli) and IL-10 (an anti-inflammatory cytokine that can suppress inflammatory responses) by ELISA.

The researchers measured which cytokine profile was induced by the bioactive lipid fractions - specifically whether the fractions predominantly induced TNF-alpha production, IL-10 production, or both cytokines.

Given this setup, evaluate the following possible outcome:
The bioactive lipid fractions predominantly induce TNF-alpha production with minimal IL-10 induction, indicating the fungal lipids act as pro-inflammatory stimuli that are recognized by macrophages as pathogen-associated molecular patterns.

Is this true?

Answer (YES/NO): NO